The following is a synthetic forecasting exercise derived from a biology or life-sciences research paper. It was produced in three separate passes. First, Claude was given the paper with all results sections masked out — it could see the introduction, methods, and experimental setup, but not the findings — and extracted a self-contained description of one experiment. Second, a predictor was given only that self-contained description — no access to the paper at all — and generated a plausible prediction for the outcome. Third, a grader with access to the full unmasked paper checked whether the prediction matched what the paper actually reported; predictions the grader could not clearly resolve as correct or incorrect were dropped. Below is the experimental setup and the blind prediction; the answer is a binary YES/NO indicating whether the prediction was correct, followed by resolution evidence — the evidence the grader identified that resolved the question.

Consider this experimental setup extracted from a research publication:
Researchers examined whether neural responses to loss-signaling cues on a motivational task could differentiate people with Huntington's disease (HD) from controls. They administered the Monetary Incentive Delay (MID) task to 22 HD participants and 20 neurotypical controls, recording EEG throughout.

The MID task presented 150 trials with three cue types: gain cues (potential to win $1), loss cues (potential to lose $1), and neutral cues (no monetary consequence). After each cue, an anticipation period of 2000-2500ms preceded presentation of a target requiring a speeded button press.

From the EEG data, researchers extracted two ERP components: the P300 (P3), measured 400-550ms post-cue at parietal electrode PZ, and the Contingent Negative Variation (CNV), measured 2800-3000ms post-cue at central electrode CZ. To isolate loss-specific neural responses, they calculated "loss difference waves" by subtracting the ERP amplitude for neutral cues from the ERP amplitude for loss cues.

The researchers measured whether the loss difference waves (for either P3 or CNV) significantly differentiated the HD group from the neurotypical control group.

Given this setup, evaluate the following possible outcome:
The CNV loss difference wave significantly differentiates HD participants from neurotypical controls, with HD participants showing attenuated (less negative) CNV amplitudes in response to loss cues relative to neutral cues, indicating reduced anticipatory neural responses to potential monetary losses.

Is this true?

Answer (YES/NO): NO